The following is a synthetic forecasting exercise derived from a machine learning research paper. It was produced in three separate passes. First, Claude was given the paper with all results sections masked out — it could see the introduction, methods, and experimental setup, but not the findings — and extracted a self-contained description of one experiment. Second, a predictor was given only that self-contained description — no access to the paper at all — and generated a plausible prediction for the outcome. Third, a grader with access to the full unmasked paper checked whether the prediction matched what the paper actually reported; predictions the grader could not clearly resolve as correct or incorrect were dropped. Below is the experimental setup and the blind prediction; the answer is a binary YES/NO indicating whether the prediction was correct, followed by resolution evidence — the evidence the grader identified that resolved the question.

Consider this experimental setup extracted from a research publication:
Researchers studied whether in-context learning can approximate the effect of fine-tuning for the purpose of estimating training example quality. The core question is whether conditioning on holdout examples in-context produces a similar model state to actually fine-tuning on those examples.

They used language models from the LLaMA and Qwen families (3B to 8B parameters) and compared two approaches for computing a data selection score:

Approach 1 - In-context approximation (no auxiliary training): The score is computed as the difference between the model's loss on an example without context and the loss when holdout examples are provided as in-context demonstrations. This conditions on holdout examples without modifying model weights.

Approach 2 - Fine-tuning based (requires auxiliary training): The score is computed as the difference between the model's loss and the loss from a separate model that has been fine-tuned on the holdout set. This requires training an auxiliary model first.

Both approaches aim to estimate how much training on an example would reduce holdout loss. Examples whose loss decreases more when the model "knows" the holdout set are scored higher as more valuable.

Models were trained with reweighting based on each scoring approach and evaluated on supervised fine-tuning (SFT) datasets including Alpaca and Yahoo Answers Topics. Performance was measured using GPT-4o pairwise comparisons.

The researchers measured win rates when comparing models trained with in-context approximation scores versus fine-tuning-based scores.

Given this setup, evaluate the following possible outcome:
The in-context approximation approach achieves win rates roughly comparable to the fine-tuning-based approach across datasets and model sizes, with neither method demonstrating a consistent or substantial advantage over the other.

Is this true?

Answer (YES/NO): YES